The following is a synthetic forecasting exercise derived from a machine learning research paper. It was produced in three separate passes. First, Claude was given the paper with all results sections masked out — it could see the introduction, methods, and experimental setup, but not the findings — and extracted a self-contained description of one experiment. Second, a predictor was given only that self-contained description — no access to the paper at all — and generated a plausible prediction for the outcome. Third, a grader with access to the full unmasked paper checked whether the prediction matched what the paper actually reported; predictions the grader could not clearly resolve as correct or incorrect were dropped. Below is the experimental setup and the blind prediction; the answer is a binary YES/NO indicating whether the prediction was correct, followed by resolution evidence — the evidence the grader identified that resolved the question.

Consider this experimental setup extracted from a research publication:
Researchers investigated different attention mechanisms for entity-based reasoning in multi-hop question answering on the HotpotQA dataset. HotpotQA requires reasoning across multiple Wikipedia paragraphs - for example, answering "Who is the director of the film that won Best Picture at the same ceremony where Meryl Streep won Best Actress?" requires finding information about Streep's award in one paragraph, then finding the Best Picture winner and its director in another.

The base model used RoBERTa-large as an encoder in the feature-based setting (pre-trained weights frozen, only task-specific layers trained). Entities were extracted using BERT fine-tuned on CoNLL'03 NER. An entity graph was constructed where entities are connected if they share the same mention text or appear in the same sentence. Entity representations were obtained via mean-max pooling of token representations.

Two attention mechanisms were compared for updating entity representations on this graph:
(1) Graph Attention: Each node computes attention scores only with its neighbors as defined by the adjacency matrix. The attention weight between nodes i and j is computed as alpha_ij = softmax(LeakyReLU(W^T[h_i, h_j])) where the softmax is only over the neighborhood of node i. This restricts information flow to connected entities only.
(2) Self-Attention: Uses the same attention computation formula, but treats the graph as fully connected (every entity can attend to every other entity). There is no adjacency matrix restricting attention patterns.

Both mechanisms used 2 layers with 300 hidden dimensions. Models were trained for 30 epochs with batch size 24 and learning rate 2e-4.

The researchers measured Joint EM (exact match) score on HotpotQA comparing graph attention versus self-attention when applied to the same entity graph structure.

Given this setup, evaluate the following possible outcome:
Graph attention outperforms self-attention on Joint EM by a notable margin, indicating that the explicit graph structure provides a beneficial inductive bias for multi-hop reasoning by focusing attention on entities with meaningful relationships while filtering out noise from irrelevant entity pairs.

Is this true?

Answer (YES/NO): NO